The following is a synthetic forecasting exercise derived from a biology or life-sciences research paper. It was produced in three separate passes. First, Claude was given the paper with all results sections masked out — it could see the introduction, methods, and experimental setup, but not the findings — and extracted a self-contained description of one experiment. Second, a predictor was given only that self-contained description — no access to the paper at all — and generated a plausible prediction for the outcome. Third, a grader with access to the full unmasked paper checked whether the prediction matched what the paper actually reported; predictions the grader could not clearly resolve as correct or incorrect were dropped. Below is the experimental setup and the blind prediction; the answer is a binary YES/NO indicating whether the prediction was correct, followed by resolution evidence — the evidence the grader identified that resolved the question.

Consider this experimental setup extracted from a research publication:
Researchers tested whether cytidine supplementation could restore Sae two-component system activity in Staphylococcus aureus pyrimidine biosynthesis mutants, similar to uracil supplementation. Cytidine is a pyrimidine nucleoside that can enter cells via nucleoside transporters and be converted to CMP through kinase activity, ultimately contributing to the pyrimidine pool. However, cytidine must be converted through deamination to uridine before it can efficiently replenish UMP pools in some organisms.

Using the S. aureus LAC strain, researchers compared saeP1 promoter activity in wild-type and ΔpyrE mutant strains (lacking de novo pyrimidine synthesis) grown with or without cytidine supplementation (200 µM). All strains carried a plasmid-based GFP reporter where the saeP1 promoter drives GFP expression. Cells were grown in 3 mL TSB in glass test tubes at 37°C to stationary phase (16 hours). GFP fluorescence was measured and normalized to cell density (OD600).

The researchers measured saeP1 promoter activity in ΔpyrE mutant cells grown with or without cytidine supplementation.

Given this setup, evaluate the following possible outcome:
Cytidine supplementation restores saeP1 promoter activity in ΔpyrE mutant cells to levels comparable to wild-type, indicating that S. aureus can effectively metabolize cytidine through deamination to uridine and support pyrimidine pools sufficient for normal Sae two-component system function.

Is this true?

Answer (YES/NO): YES